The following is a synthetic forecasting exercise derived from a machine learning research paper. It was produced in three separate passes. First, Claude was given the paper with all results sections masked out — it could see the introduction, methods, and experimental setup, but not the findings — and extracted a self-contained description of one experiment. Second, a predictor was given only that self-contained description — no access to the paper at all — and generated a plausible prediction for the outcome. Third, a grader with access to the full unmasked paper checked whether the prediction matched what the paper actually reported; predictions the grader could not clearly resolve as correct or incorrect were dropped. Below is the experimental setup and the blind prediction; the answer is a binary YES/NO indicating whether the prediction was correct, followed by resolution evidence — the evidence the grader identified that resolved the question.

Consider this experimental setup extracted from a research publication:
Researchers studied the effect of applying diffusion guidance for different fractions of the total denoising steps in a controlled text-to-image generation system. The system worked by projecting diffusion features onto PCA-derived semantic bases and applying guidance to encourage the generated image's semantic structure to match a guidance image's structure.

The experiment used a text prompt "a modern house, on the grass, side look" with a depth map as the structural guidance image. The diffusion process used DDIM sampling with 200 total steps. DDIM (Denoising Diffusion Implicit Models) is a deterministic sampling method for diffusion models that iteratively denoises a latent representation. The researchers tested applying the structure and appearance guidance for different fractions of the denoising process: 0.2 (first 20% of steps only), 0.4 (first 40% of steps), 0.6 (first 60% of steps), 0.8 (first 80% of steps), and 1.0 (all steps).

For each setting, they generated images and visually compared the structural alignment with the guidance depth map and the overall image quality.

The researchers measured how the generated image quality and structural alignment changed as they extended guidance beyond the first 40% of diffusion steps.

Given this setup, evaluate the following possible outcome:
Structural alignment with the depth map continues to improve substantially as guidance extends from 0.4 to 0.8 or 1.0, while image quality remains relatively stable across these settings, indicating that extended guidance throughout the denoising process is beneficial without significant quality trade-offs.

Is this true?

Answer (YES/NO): NO